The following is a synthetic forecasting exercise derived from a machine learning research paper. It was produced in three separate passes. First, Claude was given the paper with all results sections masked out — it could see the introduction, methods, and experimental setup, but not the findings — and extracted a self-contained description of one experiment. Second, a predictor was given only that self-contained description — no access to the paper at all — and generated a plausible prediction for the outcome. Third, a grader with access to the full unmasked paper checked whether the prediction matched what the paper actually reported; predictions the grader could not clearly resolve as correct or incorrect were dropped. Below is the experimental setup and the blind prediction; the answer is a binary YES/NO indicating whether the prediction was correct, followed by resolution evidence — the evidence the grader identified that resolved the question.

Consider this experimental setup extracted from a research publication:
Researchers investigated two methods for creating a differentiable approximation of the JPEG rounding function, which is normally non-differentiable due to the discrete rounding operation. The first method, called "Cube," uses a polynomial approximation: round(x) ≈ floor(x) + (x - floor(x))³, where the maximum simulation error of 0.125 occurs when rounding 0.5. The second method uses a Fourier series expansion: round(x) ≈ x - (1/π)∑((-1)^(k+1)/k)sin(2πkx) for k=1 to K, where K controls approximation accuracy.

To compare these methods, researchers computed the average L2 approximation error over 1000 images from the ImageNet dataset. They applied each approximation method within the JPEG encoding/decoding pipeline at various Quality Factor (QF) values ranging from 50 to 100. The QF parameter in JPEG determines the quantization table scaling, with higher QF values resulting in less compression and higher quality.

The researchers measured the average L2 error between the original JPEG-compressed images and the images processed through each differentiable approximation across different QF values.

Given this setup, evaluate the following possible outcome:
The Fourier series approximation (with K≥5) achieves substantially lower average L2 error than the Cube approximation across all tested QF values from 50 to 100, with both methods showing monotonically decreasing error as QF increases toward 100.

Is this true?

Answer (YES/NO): NO